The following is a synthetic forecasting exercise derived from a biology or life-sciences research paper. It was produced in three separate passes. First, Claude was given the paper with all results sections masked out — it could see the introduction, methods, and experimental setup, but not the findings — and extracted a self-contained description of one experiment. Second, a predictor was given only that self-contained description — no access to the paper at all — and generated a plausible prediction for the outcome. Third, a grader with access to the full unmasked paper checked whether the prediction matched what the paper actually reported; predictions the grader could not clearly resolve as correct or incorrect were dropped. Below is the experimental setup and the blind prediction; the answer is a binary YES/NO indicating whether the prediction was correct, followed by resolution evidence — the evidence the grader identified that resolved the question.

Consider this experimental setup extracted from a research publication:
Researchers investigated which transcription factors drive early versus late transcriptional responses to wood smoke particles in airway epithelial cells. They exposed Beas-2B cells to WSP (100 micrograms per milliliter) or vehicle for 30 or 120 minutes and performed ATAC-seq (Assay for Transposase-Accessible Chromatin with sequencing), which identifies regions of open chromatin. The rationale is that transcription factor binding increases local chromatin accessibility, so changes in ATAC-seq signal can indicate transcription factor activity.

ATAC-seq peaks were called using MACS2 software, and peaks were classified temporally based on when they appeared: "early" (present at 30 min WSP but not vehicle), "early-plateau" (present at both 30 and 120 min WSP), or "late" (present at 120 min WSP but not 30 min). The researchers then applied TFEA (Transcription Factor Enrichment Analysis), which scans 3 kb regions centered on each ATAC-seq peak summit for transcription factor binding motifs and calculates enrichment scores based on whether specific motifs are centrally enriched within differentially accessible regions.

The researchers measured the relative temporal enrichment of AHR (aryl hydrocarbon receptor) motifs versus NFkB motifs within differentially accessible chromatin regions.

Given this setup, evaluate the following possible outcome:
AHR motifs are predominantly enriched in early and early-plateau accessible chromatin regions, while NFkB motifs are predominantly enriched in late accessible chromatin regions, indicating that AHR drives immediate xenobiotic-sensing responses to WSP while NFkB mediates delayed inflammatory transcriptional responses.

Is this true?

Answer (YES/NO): NO